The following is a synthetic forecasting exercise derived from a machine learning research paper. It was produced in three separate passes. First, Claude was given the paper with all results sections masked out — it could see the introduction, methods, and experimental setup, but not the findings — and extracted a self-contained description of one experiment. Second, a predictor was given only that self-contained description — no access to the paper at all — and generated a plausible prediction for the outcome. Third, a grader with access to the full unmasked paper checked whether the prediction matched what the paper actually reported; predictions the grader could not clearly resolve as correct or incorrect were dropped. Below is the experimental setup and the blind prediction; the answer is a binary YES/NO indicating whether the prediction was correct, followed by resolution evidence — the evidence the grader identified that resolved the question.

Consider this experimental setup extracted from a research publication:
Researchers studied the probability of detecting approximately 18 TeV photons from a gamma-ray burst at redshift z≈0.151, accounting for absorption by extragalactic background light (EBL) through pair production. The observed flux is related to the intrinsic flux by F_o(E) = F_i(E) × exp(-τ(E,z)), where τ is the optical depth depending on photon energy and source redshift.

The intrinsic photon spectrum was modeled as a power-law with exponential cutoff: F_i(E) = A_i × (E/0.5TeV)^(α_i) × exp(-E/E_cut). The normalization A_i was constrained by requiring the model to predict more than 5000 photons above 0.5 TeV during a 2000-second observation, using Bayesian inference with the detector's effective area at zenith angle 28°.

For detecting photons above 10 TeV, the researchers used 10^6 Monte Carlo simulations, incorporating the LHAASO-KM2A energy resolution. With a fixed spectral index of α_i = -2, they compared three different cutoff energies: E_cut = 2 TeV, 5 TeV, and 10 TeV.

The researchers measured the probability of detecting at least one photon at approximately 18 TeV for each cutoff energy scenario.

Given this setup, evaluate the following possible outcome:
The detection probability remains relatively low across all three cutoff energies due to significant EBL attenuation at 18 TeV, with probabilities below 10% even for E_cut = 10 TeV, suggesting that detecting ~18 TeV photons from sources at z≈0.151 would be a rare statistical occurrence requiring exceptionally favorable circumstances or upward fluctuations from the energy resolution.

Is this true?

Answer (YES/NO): NO